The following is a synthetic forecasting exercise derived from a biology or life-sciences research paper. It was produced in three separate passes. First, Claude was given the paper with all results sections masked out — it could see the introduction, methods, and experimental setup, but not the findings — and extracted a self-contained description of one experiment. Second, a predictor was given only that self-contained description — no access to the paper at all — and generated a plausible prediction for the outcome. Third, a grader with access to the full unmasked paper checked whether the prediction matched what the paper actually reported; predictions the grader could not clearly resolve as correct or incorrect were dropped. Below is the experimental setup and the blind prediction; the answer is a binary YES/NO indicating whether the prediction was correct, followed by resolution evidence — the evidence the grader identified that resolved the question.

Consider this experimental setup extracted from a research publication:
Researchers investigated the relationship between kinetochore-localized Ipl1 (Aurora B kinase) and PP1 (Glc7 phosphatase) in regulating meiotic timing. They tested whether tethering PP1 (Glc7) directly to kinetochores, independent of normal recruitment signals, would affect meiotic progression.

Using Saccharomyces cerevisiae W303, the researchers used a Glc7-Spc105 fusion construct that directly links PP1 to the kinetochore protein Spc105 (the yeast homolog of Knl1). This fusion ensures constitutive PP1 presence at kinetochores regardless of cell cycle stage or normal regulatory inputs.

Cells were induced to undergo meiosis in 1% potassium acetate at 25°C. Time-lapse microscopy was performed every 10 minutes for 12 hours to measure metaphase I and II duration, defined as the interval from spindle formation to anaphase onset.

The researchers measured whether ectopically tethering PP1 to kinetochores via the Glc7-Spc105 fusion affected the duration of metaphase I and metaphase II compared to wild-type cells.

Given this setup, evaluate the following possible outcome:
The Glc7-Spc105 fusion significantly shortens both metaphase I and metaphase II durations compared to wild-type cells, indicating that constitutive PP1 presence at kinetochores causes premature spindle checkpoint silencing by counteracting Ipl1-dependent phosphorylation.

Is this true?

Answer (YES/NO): YES